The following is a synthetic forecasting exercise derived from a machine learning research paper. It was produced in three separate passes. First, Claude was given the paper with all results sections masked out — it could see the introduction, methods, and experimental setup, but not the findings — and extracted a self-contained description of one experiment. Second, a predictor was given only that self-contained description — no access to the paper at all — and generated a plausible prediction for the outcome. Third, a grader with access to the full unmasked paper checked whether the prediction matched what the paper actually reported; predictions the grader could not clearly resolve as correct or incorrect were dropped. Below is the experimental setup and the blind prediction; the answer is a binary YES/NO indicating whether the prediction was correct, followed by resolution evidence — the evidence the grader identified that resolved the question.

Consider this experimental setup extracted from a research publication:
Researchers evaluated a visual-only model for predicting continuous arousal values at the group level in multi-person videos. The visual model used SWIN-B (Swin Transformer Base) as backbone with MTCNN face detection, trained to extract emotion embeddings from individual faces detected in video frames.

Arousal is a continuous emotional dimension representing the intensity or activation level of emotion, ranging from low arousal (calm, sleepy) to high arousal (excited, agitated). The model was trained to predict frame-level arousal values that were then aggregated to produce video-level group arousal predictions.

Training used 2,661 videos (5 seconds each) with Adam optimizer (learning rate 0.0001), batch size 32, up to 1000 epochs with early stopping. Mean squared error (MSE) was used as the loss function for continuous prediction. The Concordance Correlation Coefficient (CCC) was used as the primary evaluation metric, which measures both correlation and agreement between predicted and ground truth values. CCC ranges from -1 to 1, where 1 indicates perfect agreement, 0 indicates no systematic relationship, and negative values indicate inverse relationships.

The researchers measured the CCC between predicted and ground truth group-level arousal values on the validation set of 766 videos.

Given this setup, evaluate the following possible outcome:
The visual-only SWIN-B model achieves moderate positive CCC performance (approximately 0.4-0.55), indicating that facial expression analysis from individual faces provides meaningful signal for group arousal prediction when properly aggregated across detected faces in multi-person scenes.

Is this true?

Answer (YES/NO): NO